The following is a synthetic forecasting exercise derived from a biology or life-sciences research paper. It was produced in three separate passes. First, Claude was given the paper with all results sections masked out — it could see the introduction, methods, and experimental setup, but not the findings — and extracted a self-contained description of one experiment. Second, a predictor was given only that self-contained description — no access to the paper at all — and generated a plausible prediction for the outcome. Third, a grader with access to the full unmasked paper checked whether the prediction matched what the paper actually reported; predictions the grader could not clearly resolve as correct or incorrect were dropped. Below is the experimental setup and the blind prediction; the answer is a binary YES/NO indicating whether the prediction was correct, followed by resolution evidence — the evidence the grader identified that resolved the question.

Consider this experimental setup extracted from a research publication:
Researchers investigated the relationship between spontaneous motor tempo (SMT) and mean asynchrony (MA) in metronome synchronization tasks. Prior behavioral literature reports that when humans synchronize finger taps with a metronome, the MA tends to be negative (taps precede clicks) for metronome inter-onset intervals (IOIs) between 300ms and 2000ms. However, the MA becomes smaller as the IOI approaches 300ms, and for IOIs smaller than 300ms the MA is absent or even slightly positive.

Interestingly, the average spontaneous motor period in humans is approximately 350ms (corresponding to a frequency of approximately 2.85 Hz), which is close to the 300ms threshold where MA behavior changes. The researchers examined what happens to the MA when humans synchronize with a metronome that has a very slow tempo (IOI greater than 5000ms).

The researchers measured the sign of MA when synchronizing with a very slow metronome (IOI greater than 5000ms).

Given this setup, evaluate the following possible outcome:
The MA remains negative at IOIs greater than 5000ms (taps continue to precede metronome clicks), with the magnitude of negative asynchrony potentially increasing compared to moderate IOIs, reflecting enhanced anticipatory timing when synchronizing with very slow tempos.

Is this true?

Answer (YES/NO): NO